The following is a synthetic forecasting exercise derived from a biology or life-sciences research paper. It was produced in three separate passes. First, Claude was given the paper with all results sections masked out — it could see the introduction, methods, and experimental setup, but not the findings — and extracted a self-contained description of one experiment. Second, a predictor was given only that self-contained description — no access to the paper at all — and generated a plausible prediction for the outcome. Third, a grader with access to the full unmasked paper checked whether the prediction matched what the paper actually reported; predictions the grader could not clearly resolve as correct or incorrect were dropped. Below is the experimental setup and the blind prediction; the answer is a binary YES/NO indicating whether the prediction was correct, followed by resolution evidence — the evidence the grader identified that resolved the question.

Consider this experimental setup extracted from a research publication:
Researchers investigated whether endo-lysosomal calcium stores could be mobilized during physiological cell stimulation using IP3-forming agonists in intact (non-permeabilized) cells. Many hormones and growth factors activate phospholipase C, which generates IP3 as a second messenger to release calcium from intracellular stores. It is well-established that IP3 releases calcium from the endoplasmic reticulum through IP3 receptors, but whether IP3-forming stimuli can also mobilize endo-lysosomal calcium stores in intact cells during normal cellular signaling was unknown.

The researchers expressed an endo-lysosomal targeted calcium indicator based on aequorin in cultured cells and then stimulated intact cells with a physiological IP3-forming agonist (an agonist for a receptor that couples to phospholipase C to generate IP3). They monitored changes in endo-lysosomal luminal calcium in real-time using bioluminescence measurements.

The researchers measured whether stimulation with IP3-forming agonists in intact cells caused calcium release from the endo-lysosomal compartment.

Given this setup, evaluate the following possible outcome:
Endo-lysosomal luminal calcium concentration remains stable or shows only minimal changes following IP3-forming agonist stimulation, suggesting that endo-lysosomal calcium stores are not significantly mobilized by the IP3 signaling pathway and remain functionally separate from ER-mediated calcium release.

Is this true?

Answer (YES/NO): NO